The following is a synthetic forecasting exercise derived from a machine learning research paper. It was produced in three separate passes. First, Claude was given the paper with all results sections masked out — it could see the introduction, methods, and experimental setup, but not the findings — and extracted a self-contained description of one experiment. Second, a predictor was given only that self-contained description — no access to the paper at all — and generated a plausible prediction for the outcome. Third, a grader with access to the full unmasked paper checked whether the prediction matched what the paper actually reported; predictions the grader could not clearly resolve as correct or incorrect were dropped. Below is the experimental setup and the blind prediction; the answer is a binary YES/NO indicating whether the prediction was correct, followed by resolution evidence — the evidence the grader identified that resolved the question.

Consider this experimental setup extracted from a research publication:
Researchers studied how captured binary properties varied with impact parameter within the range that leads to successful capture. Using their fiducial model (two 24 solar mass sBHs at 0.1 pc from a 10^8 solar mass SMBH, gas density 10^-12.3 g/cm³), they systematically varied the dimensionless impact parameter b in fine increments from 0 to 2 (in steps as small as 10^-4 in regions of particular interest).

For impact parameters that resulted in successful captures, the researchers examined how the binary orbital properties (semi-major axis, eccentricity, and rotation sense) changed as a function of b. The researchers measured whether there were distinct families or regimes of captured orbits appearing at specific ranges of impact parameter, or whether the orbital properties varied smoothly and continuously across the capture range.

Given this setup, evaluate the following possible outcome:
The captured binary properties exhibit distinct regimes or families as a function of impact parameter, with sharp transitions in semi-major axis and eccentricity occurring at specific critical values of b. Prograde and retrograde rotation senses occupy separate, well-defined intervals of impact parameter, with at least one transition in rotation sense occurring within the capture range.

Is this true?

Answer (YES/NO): YES